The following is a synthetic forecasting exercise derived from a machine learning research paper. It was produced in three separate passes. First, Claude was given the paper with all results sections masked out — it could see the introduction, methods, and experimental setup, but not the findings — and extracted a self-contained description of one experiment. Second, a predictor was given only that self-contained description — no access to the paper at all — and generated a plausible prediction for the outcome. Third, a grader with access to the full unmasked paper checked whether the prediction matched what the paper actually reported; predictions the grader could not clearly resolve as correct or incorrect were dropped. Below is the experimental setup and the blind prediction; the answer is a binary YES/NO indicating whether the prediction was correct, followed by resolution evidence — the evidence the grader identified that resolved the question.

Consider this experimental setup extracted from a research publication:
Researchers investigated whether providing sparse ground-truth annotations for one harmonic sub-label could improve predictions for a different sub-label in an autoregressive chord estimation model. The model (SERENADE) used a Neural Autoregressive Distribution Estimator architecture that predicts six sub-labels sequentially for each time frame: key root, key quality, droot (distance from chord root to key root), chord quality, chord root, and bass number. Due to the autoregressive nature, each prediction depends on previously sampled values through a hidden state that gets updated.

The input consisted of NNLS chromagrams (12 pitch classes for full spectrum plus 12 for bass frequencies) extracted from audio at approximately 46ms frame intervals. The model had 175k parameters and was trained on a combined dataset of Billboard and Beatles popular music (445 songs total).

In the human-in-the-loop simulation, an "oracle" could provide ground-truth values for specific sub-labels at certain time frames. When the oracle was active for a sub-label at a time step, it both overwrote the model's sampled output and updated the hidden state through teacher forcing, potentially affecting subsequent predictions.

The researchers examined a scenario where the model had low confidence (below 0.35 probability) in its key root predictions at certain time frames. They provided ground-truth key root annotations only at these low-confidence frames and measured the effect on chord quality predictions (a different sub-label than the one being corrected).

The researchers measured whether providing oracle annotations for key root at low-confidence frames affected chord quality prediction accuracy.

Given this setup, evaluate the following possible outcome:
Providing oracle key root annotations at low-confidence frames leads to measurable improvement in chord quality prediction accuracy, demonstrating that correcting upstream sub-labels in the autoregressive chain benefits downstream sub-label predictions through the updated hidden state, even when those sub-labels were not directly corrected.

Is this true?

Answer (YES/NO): YES